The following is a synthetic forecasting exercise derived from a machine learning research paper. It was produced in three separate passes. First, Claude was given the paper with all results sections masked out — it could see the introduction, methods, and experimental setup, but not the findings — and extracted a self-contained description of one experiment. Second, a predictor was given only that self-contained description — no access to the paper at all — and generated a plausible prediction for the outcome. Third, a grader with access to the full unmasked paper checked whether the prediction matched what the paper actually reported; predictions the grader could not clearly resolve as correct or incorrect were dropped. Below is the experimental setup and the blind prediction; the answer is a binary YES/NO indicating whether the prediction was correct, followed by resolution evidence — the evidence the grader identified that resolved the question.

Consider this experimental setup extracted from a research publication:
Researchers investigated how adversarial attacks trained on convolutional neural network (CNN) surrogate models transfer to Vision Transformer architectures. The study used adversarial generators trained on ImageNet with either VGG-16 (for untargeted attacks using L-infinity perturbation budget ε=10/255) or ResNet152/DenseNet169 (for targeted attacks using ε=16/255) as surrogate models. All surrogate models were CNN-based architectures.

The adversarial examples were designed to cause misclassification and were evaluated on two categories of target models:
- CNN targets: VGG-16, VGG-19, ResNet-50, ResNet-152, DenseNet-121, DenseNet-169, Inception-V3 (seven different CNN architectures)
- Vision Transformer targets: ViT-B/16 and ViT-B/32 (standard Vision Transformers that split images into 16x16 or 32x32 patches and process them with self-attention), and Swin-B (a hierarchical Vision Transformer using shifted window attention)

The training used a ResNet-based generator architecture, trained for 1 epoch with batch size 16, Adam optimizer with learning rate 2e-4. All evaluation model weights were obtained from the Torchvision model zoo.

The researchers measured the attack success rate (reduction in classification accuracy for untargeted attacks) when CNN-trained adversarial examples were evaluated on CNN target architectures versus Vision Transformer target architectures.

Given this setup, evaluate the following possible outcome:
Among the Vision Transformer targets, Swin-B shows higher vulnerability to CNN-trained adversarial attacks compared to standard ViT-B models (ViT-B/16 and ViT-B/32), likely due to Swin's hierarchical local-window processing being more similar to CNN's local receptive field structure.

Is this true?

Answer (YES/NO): YES